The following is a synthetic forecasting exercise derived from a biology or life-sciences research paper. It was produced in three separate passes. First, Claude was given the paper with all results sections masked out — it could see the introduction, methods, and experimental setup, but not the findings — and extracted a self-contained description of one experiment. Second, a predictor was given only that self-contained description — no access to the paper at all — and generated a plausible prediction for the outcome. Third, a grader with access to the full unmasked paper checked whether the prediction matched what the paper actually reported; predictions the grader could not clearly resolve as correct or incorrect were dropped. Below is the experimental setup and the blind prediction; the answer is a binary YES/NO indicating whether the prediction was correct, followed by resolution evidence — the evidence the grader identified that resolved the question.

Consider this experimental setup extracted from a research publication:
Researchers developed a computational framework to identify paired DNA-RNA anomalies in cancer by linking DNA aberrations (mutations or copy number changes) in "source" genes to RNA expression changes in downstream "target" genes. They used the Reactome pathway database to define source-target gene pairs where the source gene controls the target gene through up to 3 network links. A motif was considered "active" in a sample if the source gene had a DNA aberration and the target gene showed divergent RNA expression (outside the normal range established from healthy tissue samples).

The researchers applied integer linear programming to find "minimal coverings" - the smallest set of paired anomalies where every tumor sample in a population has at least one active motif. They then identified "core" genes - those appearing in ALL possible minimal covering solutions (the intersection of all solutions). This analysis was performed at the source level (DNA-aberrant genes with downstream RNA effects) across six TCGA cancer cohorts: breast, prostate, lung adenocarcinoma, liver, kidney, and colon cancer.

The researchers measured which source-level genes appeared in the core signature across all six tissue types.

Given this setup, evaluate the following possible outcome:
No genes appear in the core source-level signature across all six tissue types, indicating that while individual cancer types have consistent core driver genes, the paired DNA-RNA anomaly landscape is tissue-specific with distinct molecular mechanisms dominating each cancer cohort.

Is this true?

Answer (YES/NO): NO